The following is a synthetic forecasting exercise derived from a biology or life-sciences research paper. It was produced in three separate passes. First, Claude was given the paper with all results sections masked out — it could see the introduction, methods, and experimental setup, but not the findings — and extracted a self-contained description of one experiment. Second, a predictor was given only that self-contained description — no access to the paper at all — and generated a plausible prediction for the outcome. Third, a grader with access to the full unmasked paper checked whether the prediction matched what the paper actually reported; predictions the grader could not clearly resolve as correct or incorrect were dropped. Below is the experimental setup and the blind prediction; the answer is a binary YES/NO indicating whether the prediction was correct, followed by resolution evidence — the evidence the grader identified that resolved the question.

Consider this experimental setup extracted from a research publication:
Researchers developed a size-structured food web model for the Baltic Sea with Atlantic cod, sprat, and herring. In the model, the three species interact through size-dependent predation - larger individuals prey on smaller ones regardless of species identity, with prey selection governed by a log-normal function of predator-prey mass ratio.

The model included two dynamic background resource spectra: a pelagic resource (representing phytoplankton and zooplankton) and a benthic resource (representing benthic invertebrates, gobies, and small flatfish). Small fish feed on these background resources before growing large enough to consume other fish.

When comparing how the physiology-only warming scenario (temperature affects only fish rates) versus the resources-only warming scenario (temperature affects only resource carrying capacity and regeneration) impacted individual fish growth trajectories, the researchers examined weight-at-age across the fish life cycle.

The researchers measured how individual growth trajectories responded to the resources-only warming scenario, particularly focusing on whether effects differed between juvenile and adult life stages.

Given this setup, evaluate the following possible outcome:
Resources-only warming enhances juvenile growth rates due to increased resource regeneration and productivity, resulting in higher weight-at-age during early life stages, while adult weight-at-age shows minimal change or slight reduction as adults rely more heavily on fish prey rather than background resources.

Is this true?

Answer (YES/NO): NO